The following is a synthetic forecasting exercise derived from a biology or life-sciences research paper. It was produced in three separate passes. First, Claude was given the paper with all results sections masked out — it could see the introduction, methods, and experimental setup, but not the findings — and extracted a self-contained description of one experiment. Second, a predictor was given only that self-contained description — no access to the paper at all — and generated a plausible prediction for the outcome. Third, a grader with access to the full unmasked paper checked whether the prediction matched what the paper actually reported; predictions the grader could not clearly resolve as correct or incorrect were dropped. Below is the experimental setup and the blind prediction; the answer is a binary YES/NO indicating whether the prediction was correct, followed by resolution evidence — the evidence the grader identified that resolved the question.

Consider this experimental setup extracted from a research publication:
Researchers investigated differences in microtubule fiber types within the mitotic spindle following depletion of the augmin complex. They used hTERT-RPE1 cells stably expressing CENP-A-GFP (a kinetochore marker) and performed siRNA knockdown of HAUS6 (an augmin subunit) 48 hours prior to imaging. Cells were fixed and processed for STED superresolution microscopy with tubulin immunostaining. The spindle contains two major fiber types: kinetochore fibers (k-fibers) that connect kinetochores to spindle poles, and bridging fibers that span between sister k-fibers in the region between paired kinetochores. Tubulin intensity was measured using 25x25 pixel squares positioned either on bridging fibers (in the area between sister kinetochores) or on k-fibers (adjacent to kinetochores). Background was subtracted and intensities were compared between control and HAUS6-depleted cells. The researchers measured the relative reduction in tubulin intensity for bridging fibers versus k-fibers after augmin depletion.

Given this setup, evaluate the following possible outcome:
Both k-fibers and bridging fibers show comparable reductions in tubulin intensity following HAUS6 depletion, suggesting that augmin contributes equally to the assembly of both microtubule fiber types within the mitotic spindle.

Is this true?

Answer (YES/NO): NO